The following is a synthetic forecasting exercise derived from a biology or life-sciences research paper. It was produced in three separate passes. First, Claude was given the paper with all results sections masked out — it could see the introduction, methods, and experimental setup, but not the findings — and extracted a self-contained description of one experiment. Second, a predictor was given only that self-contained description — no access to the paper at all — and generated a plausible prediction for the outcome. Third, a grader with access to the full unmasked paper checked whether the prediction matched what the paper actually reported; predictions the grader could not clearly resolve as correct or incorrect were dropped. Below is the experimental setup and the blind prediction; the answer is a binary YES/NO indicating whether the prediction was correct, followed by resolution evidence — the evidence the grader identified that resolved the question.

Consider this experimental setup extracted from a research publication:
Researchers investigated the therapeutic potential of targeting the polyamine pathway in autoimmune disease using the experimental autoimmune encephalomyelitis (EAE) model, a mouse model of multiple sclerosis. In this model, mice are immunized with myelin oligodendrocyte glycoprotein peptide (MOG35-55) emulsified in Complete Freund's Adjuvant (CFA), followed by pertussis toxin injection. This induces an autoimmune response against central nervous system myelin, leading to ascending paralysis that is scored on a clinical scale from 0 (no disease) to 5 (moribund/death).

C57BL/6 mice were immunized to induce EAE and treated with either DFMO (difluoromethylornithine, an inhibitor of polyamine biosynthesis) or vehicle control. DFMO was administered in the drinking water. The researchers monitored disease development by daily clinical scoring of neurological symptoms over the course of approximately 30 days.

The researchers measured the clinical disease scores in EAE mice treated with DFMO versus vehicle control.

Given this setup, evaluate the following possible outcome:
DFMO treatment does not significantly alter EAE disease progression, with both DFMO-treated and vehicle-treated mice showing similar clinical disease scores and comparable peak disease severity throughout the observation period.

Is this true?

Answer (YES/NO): NO